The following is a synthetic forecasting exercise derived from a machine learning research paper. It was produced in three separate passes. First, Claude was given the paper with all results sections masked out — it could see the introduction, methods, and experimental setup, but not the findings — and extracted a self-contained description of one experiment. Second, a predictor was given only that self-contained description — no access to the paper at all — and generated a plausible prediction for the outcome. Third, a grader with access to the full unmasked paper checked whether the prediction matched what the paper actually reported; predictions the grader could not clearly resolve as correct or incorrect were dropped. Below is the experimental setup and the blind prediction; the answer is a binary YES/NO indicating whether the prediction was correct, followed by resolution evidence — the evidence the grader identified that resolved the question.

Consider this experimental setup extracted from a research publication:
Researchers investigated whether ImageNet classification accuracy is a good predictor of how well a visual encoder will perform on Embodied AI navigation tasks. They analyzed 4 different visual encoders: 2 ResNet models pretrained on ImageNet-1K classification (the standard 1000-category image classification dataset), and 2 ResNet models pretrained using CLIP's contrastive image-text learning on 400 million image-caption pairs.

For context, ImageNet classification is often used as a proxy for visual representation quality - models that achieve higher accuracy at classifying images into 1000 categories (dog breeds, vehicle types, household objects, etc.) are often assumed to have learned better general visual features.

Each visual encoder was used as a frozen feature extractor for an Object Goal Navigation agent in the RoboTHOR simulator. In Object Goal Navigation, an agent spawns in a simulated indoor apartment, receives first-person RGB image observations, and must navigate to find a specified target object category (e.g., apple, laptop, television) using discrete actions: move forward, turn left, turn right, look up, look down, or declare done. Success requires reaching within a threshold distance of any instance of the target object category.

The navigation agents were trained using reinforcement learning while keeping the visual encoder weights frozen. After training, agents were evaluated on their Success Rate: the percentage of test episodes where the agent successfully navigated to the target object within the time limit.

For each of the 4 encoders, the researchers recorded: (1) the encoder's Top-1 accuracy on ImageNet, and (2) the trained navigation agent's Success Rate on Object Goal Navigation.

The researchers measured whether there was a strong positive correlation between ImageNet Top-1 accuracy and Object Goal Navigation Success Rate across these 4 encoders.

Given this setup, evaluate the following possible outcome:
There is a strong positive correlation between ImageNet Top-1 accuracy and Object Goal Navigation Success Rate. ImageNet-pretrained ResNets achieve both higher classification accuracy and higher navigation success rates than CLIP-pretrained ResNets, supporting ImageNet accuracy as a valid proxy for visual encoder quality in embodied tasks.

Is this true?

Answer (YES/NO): NO